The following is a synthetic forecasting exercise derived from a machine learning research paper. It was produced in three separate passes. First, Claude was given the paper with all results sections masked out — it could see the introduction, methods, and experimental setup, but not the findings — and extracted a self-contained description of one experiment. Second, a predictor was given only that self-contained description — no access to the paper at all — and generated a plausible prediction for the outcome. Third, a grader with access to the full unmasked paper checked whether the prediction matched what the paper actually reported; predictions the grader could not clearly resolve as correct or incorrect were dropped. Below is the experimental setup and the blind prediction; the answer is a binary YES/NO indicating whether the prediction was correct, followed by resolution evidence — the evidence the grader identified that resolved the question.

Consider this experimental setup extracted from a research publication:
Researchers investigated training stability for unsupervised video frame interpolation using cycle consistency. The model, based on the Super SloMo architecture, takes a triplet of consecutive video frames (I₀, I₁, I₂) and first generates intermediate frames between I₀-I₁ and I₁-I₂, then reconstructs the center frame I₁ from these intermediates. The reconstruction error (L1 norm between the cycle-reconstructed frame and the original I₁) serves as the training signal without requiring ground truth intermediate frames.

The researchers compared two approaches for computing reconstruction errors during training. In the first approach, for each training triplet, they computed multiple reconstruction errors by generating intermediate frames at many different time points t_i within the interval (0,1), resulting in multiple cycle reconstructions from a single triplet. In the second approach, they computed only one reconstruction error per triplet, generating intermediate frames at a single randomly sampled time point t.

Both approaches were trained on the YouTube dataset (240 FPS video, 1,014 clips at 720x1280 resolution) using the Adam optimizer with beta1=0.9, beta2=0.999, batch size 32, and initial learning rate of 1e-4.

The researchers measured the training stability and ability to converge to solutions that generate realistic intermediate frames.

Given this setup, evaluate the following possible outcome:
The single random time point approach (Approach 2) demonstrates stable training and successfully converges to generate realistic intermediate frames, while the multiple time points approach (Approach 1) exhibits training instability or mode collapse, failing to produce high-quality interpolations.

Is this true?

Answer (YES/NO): YES